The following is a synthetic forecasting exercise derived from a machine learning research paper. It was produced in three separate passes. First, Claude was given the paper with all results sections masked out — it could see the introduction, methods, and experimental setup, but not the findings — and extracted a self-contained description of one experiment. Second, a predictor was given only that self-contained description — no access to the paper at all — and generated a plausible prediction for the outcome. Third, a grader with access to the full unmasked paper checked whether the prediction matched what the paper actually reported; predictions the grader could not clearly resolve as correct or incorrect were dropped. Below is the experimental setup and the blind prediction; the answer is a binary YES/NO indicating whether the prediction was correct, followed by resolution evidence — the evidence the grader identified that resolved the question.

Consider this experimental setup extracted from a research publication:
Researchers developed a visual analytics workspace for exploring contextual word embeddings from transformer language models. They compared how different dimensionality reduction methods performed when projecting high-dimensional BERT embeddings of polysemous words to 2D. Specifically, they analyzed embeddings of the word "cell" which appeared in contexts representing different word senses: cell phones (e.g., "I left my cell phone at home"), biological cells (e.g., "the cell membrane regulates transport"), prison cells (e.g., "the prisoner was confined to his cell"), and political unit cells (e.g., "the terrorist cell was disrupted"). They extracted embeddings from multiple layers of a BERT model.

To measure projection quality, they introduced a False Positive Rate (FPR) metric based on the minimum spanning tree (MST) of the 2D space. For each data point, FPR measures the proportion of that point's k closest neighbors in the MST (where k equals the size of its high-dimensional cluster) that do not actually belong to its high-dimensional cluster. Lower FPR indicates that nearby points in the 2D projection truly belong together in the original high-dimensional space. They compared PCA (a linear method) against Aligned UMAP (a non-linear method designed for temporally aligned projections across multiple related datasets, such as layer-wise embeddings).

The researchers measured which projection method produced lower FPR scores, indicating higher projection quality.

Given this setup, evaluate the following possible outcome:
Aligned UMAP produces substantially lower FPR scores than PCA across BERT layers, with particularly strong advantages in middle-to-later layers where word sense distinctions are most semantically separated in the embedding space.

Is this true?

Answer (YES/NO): NO